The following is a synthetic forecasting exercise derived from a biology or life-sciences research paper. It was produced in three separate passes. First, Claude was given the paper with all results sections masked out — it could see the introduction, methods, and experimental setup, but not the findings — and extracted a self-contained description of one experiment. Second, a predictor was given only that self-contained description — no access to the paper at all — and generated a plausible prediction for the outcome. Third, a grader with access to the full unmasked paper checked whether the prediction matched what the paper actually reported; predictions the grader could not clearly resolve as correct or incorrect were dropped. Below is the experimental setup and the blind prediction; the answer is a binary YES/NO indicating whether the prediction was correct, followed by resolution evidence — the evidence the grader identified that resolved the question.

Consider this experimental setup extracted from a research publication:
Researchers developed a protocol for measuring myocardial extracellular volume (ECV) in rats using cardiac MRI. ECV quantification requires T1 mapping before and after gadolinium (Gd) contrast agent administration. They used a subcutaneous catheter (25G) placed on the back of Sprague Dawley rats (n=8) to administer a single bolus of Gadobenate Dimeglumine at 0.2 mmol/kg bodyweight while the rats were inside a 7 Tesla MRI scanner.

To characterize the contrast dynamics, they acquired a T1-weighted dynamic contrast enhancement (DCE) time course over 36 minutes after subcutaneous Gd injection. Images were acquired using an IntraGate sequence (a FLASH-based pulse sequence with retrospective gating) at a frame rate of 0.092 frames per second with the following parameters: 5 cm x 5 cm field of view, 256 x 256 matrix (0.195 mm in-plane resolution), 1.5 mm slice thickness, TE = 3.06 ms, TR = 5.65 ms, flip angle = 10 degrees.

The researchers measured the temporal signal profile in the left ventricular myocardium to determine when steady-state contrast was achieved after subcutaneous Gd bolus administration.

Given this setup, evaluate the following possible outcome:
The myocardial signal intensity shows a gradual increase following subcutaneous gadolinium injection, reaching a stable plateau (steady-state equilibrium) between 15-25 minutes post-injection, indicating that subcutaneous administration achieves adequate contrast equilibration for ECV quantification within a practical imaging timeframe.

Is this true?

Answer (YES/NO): YES